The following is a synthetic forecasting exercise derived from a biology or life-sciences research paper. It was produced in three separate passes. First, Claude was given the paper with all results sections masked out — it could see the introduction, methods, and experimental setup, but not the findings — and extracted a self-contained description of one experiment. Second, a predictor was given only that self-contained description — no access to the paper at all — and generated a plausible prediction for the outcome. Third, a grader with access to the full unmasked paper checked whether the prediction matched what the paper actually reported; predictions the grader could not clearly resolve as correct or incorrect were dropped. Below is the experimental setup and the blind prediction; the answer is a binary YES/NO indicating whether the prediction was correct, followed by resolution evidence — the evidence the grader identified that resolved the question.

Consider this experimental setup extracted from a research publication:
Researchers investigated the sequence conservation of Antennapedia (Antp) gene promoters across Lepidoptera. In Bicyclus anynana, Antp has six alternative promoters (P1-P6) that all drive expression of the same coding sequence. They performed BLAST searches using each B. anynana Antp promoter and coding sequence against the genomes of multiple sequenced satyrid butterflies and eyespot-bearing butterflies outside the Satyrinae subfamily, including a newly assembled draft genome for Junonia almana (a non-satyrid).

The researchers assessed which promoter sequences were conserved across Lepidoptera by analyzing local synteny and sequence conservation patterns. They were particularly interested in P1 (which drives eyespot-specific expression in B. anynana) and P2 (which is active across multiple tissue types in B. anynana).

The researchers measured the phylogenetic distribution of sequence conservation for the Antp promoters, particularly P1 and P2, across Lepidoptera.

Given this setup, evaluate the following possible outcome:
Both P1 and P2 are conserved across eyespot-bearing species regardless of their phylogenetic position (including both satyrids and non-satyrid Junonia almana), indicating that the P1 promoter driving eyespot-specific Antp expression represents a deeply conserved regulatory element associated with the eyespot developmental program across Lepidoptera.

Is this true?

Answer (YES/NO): NO